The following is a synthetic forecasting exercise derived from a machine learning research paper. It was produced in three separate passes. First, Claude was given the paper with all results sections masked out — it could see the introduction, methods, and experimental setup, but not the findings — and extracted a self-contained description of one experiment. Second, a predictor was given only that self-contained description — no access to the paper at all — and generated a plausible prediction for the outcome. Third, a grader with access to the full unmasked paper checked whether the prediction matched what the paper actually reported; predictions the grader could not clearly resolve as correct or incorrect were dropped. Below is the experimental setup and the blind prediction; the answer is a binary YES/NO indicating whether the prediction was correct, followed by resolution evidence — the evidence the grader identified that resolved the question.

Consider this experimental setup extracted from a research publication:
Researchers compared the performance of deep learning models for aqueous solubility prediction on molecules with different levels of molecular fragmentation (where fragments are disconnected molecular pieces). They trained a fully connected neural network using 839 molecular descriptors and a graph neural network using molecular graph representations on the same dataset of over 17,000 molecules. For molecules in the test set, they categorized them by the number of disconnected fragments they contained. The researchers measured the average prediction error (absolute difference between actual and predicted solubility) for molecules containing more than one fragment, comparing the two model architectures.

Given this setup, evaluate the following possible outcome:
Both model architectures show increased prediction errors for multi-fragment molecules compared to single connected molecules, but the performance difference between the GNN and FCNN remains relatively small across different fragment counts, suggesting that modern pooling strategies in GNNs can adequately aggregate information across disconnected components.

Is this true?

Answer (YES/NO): NO